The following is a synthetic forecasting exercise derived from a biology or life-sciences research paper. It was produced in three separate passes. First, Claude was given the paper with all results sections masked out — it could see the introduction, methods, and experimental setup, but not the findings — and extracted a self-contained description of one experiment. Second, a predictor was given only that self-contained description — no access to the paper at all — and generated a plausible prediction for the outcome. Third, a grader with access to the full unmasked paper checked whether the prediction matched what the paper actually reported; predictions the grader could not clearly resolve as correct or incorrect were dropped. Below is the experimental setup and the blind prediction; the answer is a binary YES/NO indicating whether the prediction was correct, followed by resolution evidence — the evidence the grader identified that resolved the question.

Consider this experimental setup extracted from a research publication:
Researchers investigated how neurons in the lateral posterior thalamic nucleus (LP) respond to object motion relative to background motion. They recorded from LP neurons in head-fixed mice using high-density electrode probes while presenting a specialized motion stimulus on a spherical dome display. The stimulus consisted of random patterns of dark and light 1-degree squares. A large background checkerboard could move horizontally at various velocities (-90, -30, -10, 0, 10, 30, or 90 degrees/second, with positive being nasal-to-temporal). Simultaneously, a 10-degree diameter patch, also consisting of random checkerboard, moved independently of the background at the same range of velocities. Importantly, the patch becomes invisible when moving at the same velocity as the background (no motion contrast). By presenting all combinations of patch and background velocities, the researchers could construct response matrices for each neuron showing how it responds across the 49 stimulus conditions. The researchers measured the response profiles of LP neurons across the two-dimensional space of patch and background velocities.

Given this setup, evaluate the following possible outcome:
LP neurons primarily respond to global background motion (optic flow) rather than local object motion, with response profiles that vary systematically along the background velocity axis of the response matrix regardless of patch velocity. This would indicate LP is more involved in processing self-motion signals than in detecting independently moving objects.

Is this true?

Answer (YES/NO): NO